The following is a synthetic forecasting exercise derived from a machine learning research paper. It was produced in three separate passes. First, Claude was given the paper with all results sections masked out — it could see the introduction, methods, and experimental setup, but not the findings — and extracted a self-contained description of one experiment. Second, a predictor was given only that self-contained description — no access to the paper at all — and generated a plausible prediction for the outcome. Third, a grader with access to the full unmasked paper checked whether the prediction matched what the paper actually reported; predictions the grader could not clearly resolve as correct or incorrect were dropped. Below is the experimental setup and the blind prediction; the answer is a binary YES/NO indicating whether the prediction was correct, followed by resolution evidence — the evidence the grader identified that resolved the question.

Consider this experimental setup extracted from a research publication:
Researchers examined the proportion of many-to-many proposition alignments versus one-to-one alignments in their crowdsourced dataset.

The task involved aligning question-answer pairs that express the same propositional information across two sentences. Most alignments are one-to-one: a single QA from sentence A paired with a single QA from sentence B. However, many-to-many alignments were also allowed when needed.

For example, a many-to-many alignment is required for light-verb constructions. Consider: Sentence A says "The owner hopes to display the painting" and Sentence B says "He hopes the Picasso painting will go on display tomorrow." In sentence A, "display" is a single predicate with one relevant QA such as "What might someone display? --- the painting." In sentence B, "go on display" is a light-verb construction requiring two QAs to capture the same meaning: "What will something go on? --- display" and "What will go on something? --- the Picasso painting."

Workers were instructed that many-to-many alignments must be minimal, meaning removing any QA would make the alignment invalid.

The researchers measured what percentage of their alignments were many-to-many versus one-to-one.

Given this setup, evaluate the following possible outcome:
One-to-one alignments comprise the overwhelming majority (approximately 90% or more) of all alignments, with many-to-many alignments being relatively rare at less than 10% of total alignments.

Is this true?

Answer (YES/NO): YES